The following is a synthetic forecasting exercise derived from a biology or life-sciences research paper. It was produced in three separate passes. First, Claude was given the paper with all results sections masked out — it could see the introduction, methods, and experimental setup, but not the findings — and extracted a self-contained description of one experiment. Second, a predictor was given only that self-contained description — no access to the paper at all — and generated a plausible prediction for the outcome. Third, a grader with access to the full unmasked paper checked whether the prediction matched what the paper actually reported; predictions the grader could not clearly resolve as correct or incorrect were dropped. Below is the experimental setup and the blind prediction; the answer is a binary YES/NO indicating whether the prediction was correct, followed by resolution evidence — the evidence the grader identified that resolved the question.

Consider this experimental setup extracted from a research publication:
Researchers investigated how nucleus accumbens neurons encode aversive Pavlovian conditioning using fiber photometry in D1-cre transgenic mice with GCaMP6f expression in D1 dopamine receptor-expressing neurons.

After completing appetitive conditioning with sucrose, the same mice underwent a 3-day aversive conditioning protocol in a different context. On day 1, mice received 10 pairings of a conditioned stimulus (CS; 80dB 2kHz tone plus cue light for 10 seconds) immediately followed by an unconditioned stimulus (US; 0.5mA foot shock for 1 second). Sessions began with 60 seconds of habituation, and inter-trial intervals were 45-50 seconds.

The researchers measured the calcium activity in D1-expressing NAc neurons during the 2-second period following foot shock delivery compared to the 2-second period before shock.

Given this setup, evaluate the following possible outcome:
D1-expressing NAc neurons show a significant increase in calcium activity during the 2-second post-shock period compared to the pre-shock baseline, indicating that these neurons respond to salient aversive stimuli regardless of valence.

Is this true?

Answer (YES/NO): YES